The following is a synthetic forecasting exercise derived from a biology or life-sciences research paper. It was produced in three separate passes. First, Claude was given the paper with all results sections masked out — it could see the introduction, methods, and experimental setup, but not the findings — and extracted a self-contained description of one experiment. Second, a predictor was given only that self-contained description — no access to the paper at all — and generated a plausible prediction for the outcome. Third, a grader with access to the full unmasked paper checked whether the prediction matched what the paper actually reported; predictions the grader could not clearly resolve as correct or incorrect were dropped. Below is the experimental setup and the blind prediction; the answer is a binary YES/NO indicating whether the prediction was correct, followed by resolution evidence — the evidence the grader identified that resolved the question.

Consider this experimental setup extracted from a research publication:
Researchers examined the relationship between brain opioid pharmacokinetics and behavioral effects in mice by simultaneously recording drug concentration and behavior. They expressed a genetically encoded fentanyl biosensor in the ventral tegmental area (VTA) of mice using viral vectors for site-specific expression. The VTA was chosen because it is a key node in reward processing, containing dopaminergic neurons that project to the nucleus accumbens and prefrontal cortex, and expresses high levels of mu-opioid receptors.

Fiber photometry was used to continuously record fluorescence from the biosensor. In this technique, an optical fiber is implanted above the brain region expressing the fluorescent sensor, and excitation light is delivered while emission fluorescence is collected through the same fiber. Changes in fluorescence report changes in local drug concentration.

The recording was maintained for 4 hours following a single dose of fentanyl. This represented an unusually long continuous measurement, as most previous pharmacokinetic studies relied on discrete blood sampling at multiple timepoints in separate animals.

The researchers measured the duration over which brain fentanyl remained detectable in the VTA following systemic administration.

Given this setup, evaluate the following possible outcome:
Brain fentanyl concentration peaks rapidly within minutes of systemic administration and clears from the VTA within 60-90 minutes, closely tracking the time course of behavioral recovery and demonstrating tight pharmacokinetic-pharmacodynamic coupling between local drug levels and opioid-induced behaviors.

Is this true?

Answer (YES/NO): NO